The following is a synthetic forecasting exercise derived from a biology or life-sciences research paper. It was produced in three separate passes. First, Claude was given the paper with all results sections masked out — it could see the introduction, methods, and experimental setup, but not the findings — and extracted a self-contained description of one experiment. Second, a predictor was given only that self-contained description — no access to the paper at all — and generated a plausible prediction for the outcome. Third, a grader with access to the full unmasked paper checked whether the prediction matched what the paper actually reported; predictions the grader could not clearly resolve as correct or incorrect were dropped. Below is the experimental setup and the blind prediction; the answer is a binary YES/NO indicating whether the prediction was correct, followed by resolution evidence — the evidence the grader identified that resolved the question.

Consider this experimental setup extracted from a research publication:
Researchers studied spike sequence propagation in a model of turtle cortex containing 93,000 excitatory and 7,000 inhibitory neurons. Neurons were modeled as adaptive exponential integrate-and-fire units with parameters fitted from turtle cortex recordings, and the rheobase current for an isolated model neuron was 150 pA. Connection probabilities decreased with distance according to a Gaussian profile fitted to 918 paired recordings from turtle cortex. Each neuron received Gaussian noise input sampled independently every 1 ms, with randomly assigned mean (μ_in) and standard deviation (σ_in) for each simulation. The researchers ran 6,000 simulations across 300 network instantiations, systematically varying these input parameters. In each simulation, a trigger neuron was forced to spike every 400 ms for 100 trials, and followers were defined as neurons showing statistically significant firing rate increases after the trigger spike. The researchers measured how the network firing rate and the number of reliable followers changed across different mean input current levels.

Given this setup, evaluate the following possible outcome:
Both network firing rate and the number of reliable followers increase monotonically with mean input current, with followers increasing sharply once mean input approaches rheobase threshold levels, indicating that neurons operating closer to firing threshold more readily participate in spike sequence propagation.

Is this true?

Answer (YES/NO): NO